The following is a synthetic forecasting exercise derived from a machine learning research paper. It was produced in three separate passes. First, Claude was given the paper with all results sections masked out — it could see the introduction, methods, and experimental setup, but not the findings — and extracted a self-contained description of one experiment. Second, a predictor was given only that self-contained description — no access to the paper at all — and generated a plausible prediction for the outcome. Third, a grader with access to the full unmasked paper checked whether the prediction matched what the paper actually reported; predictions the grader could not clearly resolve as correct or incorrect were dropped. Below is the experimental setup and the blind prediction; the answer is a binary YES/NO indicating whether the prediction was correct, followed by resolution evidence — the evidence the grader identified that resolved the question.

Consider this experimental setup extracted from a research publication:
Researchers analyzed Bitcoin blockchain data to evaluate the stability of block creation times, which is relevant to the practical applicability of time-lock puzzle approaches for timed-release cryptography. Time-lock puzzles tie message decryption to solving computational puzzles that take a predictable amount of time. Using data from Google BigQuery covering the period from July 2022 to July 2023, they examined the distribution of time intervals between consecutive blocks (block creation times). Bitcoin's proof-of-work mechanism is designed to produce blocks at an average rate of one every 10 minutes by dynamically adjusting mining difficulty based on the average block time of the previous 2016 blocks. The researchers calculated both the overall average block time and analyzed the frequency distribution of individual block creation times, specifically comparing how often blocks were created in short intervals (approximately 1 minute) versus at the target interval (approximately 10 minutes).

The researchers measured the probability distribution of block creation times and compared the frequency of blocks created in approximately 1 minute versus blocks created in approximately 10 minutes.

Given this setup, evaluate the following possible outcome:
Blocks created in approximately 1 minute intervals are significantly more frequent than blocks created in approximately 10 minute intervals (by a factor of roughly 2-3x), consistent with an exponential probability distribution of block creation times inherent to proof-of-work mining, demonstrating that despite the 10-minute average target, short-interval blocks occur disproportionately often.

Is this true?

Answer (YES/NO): YES